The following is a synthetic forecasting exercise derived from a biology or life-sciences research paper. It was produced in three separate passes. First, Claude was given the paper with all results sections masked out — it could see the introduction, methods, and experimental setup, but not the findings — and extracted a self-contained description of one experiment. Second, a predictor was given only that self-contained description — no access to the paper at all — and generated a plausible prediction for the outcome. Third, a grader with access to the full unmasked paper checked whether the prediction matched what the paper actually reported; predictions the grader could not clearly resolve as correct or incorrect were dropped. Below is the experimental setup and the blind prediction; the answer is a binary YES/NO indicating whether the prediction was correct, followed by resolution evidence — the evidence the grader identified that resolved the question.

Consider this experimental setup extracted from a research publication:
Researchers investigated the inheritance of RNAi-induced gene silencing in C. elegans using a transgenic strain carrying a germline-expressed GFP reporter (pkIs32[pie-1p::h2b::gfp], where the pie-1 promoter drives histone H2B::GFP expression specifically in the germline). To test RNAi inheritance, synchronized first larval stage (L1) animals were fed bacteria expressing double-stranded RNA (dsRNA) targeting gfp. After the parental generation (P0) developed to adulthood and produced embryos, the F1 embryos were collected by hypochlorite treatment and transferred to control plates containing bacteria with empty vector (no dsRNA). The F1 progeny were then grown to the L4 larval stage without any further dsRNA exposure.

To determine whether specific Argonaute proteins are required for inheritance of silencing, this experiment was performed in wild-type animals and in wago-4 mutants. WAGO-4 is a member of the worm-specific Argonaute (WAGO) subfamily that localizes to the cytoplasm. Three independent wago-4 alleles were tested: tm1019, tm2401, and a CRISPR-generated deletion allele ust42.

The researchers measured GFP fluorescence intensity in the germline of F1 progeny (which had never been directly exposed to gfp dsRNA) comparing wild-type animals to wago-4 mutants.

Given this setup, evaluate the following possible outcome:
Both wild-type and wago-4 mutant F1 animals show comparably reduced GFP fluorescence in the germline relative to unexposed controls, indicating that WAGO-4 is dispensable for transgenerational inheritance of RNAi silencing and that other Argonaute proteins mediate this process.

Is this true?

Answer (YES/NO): NO